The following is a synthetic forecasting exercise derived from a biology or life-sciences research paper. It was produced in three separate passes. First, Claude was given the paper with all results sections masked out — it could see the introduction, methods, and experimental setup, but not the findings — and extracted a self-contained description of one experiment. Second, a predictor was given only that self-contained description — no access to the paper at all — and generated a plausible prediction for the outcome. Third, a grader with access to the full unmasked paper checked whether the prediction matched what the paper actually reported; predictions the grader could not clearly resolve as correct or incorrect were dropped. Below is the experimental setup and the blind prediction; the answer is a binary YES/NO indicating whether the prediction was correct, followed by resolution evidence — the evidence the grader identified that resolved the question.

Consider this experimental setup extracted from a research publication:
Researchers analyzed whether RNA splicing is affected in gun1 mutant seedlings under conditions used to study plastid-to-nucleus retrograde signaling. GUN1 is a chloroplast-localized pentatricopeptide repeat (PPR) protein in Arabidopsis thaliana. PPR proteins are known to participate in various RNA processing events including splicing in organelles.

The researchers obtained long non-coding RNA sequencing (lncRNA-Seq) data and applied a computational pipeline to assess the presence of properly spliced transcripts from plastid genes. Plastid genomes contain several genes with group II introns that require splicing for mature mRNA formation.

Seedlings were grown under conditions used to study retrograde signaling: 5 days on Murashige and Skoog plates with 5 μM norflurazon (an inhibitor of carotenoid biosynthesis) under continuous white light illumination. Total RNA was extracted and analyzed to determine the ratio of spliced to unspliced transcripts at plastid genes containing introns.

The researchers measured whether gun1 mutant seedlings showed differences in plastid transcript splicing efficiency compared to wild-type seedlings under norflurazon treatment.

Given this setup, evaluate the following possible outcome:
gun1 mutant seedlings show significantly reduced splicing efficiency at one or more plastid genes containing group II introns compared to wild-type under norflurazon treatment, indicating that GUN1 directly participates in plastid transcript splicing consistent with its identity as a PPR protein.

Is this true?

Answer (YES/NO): NO